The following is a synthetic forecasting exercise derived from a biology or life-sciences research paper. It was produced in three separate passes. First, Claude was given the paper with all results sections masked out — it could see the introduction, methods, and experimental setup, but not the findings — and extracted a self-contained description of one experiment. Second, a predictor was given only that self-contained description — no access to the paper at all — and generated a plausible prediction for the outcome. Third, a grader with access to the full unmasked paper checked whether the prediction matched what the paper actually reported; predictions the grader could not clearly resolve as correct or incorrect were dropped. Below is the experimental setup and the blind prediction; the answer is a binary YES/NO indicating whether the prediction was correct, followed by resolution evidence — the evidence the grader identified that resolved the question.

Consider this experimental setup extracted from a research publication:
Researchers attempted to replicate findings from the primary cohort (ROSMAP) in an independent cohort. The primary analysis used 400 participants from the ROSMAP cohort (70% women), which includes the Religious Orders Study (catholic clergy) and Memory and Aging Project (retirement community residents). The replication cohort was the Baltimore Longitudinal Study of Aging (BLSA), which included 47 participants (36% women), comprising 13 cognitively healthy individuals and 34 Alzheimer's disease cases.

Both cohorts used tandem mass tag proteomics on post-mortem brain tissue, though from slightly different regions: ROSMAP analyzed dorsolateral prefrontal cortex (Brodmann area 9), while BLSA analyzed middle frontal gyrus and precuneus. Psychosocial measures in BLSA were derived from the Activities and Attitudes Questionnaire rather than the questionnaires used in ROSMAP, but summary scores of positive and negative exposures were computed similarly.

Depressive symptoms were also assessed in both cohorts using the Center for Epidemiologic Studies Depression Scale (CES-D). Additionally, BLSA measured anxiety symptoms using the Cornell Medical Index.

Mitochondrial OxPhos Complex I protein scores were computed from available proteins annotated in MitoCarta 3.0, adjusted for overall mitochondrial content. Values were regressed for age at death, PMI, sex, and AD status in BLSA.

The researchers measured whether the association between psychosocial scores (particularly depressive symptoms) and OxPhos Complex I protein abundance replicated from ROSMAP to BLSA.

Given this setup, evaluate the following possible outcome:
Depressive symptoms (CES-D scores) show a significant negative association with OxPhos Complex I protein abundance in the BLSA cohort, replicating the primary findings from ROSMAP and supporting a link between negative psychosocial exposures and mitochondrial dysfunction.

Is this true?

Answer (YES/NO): NO